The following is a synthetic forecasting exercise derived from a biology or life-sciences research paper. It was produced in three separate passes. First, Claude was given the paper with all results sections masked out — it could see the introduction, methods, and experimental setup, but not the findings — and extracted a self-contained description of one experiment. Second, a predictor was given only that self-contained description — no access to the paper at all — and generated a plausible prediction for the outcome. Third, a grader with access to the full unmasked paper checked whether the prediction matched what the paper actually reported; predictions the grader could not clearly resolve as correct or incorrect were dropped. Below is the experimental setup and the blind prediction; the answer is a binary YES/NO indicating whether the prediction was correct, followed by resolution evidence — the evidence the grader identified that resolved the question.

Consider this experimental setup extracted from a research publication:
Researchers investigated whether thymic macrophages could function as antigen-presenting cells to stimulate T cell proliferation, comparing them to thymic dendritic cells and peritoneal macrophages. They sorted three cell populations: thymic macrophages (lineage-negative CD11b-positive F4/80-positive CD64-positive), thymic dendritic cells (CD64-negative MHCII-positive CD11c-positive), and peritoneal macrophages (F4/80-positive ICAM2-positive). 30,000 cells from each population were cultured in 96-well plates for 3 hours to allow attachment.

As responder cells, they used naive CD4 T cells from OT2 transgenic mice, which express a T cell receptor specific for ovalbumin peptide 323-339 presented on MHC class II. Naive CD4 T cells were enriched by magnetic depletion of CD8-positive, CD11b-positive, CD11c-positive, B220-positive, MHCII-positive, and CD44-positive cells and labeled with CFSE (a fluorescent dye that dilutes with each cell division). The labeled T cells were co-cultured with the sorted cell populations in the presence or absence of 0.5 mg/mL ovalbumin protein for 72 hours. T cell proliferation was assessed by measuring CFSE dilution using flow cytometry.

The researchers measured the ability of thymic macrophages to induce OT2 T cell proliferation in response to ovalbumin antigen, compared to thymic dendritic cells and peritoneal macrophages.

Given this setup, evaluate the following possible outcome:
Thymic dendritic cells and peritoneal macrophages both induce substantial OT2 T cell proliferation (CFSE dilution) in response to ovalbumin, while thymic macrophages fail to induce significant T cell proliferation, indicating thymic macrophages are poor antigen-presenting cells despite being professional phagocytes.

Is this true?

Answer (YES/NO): NO